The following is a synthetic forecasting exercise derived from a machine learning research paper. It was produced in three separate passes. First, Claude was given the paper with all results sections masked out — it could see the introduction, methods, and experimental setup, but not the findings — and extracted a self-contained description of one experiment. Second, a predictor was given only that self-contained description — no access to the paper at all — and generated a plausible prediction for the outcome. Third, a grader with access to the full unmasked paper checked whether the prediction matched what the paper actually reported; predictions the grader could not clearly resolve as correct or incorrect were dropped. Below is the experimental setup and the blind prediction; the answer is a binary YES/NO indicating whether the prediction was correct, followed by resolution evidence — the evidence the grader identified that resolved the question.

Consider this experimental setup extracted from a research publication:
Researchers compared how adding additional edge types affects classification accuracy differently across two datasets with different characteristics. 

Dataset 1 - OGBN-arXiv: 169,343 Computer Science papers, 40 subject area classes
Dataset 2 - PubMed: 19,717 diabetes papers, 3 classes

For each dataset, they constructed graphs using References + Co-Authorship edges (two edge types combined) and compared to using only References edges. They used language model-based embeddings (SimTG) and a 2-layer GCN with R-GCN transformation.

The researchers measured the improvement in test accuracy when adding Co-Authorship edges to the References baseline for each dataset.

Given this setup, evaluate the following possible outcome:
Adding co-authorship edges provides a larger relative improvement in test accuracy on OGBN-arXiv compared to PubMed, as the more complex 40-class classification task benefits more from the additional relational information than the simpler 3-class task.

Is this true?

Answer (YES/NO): YES